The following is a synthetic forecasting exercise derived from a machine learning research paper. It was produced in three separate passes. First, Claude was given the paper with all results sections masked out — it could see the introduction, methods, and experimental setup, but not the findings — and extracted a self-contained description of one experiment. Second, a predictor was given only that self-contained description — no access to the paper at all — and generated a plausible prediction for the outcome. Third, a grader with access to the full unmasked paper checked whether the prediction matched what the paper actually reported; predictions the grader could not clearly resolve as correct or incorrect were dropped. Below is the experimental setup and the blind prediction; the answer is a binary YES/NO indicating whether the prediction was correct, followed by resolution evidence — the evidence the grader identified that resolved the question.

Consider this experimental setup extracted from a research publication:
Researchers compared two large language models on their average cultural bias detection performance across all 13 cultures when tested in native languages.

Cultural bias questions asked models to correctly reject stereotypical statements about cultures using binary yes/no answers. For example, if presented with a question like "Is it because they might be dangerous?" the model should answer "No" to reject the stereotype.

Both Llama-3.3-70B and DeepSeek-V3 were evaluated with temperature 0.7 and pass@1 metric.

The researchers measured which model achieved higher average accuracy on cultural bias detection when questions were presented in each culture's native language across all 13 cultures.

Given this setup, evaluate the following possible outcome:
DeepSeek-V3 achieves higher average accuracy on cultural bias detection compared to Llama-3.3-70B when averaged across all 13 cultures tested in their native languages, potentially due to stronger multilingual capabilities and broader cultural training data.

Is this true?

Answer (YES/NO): YES